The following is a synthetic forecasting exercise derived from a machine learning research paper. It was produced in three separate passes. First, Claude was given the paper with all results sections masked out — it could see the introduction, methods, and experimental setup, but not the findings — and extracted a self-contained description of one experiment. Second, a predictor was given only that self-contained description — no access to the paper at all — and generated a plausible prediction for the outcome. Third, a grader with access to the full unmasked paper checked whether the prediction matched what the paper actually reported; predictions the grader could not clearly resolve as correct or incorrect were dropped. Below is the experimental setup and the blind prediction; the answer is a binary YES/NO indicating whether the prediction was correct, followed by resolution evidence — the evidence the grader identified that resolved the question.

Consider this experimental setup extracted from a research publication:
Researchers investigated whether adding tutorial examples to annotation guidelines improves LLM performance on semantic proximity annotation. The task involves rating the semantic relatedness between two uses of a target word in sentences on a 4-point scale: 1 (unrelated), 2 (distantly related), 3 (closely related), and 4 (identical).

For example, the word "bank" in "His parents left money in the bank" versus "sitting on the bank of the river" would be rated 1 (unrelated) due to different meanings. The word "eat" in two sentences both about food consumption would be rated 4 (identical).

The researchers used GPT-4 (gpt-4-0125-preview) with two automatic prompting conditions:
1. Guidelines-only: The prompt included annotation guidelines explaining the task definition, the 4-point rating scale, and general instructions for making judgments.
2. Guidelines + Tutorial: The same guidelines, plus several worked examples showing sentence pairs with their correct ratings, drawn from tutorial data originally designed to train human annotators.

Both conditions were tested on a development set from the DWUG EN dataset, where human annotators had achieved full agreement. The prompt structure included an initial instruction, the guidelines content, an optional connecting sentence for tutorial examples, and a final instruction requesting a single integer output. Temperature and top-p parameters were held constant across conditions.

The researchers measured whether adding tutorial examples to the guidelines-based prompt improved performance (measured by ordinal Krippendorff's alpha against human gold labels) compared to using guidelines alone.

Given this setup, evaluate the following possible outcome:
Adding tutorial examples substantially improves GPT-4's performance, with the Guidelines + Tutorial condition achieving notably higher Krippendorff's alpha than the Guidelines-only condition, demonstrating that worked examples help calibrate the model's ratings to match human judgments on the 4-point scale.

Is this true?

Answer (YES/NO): NO